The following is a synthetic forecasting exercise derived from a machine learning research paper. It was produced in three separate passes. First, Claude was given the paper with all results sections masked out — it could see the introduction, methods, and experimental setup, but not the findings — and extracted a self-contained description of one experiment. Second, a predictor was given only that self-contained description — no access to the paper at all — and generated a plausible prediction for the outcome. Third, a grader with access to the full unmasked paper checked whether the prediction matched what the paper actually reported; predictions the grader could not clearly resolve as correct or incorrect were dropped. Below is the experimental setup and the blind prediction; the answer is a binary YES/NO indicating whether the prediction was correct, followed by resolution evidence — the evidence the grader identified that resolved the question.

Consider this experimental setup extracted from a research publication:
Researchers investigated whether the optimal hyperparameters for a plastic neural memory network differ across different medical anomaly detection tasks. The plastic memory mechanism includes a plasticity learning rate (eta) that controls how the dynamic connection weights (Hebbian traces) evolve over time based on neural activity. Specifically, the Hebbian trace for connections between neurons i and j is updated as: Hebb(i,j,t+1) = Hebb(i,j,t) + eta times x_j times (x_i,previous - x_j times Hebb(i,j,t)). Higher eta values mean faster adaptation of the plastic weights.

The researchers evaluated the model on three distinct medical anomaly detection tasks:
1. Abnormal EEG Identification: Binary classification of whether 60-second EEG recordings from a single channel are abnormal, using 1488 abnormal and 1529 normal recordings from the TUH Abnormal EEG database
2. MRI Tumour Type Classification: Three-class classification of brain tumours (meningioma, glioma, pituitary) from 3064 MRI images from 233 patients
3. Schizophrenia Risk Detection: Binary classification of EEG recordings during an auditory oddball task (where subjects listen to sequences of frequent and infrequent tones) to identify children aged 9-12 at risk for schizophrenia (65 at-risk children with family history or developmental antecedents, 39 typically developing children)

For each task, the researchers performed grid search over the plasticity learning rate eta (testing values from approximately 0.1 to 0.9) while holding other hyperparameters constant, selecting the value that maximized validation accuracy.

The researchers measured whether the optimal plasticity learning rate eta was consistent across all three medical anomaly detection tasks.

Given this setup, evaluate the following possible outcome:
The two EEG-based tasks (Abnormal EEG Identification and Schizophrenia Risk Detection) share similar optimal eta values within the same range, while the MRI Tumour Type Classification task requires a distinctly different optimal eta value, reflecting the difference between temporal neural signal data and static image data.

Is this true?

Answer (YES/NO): NO